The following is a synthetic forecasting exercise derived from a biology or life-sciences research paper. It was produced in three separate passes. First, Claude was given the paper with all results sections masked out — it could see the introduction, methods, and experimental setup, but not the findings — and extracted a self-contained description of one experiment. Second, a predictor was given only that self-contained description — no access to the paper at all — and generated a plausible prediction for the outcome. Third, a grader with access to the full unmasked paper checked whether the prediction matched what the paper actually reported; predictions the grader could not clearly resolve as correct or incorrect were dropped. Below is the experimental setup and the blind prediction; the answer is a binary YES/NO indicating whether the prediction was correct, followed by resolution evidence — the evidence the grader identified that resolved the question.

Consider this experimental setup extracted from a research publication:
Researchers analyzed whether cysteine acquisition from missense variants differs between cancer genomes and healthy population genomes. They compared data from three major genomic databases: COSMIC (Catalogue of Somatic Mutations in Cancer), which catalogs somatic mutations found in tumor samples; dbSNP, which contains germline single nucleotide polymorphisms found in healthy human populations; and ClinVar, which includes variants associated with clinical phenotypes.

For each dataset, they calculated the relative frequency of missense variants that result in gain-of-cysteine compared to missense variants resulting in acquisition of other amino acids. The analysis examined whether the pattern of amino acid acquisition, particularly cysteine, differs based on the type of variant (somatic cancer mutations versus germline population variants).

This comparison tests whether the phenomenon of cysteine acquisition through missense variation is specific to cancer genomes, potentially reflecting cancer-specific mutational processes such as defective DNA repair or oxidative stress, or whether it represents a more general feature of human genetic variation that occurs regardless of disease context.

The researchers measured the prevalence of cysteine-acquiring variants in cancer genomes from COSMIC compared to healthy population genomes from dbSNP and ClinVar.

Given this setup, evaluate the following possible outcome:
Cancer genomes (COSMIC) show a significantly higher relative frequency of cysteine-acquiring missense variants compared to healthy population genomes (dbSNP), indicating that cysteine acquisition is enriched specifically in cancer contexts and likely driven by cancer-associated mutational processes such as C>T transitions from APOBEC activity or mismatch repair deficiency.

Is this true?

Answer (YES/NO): NO